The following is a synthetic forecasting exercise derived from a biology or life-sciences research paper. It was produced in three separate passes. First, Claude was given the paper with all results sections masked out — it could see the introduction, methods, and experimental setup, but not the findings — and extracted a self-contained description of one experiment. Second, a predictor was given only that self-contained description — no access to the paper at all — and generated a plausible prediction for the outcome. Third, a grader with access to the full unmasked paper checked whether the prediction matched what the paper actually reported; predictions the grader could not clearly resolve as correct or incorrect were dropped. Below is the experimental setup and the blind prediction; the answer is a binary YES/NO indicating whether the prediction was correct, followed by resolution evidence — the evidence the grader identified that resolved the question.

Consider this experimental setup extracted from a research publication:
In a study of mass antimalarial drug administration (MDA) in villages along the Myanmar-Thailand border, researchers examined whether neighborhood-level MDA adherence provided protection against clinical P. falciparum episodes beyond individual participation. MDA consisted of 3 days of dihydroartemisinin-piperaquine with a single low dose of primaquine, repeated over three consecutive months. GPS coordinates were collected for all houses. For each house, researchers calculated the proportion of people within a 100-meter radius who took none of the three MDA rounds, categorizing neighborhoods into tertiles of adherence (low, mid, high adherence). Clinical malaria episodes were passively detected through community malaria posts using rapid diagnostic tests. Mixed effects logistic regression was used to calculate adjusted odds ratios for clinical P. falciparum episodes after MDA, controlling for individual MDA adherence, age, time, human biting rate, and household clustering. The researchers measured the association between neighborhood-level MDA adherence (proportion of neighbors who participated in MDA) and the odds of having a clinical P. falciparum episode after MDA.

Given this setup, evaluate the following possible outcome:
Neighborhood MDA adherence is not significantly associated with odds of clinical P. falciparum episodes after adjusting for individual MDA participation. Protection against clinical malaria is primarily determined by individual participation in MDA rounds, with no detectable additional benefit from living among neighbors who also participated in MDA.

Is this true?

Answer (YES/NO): NO